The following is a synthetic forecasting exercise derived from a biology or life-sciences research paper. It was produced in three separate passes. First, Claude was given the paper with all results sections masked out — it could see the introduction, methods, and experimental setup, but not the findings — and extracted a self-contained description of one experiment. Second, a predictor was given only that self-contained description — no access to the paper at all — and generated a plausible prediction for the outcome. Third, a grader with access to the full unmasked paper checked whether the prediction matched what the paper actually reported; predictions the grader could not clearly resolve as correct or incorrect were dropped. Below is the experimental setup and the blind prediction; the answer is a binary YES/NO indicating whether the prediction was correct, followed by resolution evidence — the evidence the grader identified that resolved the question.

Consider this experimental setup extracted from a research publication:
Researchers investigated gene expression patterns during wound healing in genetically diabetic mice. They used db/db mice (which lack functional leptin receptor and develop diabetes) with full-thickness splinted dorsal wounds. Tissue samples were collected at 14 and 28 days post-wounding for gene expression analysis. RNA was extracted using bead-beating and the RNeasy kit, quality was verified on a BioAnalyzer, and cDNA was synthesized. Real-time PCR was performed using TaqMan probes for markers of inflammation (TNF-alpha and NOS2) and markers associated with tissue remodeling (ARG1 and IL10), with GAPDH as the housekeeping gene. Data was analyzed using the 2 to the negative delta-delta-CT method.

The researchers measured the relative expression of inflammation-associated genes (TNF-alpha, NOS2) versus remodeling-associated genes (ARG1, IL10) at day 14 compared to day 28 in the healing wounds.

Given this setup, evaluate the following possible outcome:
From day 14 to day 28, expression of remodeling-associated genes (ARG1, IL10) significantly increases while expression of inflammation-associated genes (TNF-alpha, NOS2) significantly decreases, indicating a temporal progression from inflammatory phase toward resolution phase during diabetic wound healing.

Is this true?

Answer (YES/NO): NO